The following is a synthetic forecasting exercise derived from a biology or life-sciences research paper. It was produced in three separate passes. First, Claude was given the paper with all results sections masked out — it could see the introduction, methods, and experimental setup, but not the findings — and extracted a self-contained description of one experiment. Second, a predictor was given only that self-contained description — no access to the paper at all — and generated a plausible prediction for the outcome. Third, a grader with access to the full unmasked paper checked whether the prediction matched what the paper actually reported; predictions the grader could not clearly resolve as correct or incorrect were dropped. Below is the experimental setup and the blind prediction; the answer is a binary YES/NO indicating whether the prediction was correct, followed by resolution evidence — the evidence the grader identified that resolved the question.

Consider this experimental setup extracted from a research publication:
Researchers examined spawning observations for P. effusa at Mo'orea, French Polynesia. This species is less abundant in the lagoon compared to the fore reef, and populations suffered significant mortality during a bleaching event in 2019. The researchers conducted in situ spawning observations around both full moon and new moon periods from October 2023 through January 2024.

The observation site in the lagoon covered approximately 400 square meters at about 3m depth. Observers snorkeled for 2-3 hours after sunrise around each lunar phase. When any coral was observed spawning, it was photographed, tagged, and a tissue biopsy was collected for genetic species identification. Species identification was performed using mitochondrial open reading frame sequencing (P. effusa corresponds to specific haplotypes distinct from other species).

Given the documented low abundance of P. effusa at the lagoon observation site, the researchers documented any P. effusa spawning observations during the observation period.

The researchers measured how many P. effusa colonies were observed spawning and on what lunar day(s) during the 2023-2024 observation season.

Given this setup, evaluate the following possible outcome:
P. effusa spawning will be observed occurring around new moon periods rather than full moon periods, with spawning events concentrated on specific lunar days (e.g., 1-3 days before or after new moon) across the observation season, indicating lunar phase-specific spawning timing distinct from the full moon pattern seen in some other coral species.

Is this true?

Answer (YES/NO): NO